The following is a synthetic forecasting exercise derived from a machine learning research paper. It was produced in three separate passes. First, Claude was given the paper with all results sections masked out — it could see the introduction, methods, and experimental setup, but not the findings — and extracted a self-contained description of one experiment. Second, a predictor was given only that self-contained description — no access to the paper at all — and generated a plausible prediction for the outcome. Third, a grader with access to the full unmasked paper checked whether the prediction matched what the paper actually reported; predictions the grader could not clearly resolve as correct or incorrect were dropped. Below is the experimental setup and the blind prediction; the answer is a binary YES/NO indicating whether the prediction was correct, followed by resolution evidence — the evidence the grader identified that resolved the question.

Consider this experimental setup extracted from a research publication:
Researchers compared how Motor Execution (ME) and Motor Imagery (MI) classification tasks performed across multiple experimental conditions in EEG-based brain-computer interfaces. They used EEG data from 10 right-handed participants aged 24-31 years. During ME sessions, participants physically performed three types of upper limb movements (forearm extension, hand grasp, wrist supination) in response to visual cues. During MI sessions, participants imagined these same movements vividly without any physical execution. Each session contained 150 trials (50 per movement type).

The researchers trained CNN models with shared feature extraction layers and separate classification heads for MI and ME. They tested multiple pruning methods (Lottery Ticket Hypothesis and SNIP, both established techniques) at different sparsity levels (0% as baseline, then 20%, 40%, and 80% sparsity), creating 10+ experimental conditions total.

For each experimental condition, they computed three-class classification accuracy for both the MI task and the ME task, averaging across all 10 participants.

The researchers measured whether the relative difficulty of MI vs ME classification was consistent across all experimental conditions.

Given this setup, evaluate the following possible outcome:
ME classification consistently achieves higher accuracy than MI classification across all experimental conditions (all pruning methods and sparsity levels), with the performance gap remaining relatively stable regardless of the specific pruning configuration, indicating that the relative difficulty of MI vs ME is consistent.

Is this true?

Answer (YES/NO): YES